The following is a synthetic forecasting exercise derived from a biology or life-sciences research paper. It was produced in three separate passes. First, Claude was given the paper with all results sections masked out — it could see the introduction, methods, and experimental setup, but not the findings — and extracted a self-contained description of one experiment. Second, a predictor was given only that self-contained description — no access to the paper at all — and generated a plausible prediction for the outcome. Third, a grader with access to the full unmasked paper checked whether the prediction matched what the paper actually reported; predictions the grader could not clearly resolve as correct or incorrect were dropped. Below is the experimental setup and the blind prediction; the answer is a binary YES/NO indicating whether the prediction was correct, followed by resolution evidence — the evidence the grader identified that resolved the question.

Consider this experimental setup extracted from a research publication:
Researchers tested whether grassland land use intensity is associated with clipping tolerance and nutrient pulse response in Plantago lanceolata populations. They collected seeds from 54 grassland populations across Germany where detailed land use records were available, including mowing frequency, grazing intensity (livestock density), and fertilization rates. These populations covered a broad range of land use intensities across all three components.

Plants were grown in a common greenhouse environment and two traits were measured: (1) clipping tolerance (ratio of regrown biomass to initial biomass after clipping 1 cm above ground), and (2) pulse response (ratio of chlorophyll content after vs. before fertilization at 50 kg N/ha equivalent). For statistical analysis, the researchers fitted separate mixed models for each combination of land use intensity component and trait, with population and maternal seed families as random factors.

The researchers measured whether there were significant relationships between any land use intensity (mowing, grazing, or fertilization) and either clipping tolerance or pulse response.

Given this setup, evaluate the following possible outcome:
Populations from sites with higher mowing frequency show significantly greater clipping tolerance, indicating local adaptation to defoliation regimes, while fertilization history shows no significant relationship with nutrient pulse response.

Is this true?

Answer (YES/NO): NO